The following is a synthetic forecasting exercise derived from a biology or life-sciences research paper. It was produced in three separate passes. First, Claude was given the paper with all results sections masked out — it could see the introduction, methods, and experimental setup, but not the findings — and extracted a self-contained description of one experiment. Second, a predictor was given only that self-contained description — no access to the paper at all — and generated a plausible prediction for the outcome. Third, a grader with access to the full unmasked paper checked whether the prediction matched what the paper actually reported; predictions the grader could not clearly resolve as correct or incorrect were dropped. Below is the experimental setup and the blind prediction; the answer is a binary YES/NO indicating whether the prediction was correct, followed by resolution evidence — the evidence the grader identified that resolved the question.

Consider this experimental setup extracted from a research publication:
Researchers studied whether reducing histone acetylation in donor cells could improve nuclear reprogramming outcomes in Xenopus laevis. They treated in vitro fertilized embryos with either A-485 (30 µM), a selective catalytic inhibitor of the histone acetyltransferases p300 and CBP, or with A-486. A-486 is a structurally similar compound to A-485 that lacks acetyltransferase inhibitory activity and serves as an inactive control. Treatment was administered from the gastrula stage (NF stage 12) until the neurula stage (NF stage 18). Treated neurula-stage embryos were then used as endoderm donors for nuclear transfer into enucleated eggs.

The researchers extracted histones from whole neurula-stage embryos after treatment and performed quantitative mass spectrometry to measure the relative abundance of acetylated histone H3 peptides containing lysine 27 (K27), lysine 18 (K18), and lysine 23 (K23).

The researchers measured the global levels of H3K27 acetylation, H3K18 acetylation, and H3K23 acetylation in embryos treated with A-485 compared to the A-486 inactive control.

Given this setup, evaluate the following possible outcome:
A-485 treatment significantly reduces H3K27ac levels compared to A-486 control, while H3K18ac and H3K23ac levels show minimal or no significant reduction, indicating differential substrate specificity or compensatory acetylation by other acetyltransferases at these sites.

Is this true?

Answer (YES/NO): NO